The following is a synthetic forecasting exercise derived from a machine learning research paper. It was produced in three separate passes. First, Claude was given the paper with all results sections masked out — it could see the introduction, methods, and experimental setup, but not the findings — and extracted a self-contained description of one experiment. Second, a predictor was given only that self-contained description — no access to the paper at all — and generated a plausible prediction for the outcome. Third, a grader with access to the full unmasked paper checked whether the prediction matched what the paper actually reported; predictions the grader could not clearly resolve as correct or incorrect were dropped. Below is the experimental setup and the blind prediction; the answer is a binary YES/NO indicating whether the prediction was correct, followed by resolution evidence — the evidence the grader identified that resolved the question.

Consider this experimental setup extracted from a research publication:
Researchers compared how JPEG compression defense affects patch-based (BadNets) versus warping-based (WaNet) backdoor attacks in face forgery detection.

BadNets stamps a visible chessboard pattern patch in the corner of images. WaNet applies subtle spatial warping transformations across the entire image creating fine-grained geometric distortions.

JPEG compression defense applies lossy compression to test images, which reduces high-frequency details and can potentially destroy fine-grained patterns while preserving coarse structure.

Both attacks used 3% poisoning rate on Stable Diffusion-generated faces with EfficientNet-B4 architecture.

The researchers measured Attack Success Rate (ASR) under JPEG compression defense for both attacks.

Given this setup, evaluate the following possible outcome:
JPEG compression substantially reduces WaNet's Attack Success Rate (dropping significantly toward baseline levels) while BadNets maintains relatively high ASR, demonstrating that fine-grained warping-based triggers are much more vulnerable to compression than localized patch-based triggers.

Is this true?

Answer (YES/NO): NO